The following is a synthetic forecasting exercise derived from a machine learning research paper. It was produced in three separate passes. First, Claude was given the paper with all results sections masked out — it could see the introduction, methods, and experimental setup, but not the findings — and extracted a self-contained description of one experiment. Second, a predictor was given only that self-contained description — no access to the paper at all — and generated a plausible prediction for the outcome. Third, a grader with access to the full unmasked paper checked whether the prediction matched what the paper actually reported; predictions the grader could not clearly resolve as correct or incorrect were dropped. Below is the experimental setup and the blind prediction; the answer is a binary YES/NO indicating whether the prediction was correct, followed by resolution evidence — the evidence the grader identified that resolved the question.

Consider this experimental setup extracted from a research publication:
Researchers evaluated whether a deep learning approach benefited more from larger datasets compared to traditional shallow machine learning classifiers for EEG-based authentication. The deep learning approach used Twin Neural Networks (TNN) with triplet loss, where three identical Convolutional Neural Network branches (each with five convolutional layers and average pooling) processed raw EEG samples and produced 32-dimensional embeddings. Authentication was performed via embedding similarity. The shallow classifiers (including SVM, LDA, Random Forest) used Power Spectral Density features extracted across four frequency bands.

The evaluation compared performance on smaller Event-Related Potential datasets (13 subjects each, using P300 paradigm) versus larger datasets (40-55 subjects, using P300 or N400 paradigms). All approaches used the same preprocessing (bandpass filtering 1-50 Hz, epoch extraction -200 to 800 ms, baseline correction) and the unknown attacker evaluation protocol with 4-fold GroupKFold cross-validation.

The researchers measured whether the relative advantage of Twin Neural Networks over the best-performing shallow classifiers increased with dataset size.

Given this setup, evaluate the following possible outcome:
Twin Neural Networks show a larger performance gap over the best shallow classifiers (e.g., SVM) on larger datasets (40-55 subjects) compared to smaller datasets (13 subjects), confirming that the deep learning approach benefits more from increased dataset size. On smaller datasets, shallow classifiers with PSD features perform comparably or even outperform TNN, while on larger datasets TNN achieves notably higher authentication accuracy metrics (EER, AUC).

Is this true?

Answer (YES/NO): NO